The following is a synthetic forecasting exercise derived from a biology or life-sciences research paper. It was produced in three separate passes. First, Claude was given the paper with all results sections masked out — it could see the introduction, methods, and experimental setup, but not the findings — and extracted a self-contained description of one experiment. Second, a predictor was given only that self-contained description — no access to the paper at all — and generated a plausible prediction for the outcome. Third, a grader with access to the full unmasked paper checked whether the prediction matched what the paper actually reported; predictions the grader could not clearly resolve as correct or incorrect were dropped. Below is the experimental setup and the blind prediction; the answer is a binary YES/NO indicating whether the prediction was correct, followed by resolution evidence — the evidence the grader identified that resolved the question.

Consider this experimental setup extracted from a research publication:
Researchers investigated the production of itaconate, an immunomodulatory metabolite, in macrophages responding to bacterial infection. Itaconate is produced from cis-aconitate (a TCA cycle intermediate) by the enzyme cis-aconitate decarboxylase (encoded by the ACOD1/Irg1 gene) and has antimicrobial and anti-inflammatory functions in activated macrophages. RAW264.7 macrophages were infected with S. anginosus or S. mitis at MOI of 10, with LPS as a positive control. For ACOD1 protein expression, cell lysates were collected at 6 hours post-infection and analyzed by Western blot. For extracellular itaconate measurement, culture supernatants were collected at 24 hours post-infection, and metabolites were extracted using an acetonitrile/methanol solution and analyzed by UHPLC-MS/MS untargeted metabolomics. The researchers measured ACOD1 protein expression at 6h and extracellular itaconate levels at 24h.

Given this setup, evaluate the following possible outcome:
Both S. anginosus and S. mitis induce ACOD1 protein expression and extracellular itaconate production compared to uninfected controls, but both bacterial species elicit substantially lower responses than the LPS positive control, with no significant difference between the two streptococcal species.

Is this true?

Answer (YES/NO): NO